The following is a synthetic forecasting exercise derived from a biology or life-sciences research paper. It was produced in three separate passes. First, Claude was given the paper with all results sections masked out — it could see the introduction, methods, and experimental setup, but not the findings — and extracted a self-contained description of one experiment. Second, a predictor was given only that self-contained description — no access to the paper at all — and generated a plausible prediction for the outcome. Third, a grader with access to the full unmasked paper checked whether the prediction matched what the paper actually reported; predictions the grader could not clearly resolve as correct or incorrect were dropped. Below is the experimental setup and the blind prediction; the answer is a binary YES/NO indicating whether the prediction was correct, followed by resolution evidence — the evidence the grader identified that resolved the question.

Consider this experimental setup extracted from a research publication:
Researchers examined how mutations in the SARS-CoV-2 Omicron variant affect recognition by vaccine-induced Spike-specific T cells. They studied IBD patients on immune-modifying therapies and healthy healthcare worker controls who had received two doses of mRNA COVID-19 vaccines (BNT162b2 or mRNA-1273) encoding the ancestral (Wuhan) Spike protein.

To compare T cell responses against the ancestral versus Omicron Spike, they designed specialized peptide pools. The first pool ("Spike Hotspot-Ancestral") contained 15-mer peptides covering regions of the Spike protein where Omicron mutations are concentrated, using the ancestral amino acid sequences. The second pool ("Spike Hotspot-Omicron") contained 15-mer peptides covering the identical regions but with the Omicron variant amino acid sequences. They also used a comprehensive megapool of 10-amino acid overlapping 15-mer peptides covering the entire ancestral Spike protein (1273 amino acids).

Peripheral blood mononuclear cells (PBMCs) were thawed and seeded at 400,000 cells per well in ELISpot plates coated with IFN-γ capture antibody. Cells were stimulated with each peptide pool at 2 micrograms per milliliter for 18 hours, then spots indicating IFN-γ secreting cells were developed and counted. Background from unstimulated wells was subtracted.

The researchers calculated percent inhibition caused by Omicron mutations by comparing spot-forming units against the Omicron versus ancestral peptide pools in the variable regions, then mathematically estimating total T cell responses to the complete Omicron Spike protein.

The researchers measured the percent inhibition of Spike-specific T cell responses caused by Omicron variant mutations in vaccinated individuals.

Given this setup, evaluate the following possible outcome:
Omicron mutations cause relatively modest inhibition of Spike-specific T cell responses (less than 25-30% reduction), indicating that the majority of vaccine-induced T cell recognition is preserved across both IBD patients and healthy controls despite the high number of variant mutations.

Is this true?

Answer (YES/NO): YES